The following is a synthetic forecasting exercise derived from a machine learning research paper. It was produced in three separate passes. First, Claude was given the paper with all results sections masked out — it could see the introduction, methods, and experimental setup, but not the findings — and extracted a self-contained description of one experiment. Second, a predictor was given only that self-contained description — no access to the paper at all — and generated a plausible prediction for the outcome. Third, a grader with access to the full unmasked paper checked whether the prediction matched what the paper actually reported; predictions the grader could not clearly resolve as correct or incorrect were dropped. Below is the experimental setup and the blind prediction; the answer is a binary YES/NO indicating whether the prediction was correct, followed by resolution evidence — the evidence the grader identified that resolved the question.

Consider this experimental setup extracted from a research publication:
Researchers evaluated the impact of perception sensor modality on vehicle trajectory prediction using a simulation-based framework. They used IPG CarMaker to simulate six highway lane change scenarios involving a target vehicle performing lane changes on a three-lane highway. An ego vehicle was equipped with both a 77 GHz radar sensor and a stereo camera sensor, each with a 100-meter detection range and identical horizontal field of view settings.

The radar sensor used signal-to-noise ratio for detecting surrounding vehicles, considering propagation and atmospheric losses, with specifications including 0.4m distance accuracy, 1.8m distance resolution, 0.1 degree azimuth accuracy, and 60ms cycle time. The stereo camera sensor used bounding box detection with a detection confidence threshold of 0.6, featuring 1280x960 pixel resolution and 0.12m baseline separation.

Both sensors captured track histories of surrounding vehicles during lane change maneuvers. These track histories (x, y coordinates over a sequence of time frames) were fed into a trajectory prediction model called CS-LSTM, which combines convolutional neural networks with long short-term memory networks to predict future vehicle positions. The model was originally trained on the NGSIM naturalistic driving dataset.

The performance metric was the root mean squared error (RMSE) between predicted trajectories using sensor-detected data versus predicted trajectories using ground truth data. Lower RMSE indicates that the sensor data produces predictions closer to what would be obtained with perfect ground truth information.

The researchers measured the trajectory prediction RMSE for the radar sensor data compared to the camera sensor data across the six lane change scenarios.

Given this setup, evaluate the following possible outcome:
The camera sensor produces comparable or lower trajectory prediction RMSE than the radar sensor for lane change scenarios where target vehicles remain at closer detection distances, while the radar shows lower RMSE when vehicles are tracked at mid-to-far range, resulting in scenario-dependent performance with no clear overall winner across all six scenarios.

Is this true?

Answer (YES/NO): NO